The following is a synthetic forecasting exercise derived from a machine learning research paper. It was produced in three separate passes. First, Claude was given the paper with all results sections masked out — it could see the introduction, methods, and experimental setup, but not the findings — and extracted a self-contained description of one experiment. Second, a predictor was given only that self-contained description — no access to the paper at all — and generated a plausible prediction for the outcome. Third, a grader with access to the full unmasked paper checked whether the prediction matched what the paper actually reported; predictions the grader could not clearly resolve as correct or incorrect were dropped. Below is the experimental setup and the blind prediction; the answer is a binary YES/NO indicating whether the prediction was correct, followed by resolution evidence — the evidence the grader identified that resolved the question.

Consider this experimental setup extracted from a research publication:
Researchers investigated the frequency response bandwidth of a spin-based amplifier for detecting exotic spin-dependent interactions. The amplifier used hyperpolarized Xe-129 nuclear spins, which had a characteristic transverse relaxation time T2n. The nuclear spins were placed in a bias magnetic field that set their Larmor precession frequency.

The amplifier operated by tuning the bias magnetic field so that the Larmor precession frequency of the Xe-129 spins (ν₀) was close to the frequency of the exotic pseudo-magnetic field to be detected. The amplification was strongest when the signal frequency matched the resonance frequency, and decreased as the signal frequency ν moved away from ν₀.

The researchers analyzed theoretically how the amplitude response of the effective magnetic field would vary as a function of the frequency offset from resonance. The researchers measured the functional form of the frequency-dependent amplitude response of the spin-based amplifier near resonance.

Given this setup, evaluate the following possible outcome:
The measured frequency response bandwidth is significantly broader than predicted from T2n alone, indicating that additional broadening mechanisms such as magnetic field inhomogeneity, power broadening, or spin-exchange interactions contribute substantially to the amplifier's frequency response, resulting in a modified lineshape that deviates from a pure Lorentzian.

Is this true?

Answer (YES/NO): NO